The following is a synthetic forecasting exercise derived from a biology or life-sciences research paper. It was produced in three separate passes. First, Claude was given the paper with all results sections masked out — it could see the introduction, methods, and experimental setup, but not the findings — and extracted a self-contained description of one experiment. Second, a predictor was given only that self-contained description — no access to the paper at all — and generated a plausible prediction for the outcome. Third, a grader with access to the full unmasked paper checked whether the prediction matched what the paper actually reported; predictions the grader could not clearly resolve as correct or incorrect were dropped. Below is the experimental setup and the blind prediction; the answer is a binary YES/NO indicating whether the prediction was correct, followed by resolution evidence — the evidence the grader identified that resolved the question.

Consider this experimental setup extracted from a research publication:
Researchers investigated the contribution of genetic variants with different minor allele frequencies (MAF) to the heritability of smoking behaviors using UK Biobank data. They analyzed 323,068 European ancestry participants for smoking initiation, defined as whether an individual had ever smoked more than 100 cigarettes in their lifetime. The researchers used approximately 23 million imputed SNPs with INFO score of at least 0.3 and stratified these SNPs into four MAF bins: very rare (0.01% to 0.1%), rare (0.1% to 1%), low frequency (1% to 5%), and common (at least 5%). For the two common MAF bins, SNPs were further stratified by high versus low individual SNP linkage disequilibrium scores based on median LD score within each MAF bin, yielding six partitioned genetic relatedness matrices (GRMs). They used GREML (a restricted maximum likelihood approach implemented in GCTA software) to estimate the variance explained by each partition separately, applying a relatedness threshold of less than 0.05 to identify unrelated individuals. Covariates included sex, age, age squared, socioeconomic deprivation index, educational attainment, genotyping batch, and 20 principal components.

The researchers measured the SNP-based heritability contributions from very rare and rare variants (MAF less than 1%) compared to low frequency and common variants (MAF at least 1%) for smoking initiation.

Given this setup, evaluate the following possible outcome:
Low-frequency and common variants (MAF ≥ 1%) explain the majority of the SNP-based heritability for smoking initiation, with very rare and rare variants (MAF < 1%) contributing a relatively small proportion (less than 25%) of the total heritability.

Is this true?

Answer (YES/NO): YES